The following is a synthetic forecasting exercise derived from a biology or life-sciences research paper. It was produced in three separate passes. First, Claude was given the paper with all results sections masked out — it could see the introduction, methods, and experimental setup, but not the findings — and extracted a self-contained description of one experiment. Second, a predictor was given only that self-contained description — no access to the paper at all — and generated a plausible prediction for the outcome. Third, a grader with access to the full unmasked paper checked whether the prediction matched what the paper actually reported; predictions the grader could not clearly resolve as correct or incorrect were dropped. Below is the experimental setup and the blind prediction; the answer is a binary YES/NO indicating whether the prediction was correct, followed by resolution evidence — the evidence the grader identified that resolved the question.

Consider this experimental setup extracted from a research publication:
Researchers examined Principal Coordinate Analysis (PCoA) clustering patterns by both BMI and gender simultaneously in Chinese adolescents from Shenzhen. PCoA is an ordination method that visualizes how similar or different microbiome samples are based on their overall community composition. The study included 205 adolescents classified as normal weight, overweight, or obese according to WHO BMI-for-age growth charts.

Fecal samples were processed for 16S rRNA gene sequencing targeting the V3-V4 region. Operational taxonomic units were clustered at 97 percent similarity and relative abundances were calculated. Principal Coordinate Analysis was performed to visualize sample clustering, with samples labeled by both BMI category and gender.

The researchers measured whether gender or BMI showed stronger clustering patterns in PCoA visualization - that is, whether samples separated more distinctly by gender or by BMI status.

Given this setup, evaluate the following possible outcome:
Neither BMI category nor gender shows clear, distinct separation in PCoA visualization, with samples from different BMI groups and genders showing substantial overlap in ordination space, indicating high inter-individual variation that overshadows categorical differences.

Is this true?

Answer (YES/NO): YES